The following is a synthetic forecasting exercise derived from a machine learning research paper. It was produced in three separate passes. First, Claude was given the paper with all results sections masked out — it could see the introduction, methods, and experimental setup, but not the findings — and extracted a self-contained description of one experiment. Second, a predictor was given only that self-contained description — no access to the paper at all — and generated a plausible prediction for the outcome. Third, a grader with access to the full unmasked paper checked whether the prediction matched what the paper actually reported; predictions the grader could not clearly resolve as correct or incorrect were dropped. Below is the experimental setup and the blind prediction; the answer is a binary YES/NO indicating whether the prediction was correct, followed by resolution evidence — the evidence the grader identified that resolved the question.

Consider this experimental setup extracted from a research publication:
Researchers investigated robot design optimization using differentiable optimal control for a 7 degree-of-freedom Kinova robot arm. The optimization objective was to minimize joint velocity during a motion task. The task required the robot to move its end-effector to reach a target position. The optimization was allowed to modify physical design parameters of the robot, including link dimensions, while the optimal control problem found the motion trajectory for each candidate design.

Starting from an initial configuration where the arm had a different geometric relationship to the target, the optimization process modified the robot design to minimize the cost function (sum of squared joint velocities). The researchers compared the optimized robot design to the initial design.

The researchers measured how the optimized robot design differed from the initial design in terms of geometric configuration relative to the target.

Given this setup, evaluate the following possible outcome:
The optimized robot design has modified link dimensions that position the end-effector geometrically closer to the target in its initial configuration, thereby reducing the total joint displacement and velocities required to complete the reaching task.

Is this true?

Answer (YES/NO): NO